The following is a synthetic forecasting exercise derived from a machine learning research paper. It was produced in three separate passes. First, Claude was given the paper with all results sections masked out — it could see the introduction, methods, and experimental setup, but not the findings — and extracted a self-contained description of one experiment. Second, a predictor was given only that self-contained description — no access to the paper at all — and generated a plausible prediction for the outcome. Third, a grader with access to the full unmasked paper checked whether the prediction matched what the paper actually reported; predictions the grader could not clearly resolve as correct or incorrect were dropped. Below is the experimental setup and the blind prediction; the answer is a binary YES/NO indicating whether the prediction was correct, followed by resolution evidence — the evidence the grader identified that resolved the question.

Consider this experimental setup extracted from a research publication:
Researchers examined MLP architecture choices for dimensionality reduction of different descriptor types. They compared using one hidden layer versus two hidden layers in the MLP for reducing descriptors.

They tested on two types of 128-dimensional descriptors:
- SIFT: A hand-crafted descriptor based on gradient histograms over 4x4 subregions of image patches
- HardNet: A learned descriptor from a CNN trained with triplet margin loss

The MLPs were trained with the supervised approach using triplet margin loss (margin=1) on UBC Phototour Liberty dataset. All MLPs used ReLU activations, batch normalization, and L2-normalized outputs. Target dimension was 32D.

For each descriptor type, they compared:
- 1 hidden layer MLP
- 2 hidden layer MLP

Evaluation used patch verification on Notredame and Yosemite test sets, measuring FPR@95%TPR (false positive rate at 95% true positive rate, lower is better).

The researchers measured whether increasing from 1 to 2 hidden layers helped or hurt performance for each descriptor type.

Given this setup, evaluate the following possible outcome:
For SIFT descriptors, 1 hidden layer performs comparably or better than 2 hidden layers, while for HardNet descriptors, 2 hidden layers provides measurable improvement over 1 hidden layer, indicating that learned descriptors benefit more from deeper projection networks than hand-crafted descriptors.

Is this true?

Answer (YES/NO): NO